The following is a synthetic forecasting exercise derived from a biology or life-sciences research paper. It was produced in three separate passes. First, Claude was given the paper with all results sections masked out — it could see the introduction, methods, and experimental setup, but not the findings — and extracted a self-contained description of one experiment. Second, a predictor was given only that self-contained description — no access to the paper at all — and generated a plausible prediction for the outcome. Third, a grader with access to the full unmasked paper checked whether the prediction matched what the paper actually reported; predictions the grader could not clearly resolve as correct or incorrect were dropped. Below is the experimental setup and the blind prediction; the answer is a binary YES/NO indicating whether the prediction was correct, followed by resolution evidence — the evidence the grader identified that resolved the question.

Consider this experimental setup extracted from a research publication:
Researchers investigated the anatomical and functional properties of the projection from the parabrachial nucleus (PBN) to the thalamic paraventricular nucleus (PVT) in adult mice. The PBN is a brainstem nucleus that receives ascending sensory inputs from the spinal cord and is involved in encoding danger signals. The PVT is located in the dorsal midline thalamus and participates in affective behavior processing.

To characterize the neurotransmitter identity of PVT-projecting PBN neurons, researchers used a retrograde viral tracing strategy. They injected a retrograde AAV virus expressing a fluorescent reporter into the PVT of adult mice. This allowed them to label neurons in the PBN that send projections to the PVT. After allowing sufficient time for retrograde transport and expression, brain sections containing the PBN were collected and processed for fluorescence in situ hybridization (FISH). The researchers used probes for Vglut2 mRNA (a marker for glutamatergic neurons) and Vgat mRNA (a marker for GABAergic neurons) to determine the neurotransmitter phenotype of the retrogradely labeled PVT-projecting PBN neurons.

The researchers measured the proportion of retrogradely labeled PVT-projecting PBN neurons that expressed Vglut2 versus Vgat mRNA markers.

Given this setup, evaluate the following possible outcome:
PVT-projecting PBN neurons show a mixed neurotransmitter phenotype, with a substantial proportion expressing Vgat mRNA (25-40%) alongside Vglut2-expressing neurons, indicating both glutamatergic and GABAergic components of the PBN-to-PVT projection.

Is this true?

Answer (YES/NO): NO